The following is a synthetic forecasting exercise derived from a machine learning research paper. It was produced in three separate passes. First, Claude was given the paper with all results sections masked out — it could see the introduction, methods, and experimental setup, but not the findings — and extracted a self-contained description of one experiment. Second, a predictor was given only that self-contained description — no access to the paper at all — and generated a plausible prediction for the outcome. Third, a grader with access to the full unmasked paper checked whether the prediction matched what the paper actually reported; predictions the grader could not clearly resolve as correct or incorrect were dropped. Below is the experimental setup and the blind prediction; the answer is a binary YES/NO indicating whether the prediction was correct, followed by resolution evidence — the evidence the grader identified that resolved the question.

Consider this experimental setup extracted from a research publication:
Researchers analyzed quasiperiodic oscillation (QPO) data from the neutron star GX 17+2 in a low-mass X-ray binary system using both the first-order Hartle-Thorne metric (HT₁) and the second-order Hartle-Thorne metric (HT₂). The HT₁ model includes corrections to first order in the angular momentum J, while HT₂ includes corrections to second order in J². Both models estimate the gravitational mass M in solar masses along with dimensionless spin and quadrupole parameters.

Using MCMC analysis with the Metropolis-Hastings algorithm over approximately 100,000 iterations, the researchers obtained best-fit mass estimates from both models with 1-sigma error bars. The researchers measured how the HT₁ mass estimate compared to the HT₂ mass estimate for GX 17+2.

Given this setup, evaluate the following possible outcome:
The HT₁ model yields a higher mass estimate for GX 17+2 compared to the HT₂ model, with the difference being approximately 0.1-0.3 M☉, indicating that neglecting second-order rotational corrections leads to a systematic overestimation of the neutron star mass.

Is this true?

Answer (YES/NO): NO